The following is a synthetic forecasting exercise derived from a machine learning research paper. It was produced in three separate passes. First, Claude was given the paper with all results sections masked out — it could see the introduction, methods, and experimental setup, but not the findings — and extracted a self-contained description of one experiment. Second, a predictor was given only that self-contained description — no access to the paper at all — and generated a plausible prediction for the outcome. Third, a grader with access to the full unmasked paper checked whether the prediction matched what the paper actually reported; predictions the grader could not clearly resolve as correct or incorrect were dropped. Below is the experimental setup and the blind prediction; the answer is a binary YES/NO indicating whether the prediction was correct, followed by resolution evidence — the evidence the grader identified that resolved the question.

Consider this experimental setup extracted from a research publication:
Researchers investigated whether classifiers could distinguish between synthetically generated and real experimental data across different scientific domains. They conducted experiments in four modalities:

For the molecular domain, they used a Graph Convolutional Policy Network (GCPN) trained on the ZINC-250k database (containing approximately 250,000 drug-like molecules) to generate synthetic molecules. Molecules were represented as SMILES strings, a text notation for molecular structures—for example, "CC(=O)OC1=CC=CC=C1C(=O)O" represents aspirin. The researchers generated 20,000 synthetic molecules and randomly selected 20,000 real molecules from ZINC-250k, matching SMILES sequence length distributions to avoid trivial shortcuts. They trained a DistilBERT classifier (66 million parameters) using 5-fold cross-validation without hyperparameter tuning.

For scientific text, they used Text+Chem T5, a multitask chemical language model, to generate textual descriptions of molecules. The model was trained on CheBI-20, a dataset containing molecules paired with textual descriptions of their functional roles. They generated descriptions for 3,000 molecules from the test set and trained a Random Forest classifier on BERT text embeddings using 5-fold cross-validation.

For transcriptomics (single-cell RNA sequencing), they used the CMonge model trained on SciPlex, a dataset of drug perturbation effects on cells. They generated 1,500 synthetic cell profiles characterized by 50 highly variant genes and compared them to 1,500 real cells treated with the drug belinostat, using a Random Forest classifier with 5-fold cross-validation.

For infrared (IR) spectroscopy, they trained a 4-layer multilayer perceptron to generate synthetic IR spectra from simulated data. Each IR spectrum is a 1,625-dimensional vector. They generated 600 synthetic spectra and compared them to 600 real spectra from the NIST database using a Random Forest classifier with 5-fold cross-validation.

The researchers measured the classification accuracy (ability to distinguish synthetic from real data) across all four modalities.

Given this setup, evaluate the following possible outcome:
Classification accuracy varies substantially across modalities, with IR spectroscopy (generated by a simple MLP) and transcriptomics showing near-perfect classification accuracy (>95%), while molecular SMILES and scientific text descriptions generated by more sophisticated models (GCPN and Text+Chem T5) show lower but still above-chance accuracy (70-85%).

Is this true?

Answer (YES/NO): NO